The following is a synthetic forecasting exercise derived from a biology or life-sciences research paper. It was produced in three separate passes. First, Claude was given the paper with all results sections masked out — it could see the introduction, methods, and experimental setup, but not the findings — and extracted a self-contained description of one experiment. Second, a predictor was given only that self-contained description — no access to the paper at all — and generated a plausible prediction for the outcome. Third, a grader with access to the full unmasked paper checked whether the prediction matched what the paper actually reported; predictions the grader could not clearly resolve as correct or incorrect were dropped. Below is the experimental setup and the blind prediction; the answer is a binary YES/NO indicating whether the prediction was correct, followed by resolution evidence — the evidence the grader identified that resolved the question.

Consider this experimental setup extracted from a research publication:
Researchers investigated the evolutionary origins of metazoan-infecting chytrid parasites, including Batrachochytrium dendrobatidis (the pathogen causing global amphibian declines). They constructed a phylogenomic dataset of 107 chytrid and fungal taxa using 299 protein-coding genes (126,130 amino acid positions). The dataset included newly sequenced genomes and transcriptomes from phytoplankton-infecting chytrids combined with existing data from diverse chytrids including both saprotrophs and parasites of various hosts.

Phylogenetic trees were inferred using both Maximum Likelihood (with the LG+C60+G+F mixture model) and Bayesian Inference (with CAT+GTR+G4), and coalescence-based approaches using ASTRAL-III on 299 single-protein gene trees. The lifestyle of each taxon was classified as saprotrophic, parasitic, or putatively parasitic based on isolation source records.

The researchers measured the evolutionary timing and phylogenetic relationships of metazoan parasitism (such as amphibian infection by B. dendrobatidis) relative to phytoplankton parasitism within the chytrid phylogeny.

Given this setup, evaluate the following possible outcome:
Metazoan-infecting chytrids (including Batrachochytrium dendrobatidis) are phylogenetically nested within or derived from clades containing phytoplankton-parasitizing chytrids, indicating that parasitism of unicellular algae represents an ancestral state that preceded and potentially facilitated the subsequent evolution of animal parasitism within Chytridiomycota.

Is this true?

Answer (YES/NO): NO